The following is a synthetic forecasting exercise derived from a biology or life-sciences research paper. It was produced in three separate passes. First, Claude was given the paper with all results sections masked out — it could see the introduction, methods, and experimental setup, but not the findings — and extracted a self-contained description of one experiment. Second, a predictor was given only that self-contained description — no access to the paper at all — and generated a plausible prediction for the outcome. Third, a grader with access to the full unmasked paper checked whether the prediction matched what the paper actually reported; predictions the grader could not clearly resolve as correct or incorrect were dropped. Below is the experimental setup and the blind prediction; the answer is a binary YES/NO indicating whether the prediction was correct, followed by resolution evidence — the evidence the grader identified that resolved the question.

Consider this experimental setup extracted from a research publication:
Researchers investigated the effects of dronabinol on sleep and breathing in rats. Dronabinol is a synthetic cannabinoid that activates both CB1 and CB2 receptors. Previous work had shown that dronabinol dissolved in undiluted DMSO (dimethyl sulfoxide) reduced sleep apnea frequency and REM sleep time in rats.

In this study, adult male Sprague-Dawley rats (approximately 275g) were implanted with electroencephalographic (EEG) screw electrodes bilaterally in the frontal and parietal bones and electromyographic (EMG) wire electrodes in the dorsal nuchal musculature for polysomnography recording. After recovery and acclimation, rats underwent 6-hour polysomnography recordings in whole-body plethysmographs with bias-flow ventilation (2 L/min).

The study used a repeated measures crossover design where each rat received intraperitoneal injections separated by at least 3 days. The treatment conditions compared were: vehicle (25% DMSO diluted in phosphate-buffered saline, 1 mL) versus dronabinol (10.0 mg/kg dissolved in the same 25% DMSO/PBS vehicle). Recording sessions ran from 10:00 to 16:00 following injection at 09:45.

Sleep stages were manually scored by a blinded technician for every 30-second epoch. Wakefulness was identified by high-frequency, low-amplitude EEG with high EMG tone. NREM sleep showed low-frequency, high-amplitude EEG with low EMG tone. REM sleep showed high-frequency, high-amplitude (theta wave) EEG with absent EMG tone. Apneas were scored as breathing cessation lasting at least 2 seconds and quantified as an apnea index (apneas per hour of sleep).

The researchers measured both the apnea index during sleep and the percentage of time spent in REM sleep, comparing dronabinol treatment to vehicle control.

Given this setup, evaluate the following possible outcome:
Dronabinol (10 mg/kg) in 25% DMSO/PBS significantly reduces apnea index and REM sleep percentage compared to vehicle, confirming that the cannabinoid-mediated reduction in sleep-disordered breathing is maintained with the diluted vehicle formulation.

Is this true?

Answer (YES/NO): NO